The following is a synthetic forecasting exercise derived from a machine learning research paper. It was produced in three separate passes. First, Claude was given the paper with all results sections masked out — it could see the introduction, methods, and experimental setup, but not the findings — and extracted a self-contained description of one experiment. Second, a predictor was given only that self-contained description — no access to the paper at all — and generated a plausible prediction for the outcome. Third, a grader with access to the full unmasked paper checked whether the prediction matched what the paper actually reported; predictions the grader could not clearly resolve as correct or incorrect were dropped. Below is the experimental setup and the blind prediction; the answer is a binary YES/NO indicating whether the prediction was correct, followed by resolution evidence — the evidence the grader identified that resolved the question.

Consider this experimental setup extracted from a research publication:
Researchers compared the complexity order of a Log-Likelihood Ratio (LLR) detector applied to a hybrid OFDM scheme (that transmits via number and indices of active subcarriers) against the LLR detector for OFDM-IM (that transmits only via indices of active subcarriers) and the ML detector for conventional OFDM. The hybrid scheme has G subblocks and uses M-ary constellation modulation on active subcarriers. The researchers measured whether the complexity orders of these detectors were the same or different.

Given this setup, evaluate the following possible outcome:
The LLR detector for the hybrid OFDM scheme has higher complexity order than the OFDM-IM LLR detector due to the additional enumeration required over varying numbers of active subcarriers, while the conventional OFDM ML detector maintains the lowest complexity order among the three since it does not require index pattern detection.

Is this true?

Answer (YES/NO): NO